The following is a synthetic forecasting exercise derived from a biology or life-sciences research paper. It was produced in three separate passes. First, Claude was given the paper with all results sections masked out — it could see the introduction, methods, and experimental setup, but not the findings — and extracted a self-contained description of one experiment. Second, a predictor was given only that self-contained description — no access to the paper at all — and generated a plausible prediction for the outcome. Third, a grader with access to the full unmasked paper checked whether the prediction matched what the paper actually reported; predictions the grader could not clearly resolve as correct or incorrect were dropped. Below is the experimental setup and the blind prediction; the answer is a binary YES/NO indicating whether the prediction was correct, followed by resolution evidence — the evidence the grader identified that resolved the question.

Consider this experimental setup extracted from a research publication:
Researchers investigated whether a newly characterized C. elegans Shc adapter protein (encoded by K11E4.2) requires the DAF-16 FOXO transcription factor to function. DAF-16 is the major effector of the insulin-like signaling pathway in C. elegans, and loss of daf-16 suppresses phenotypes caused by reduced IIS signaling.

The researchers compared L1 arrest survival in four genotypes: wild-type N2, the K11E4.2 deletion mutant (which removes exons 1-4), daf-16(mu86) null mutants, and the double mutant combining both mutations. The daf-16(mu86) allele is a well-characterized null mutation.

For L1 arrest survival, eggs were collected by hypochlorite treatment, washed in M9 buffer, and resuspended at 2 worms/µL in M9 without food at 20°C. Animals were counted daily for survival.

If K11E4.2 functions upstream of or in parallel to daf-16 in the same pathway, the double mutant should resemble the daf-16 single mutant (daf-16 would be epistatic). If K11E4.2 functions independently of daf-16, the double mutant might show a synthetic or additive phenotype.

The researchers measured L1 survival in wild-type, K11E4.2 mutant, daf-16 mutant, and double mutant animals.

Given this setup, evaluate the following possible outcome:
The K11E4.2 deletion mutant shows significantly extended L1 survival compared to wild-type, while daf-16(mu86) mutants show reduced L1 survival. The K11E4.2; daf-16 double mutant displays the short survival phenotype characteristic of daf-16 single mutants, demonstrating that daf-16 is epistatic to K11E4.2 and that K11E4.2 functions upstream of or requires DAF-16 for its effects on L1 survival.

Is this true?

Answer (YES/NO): NO